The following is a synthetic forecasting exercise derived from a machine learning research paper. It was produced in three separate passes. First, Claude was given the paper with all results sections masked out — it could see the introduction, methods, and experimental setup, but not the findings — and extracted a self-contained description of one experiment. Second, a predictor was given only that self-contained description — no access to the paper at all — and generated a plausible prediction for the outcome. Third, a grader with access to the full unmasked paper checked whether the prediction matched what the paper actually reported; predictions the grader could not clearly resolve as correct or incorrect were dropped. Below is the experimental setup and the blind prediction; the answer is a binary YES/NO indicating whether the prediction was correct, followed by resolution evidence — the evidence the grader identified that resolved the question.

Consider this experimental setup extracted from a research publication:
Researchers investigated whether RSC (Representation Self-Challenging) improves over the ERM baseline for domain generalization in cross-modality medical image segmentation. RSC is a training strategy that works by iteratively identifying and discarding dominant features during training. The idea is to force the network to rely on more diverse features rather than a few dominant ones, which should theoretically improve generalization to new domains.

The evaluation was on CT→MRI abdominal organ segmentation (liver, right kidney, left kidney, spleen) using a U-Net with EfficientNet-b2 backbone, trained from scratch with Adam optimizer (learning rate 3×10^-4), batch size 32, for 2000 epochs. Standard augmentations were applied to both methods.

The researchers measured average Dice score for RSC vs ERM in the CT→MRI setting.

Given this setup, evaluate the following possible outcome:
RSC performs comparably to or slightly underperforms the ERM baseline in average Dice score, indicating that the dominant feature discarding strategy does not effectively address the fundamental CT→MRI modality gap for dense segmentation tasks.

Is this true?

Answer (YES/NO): NO